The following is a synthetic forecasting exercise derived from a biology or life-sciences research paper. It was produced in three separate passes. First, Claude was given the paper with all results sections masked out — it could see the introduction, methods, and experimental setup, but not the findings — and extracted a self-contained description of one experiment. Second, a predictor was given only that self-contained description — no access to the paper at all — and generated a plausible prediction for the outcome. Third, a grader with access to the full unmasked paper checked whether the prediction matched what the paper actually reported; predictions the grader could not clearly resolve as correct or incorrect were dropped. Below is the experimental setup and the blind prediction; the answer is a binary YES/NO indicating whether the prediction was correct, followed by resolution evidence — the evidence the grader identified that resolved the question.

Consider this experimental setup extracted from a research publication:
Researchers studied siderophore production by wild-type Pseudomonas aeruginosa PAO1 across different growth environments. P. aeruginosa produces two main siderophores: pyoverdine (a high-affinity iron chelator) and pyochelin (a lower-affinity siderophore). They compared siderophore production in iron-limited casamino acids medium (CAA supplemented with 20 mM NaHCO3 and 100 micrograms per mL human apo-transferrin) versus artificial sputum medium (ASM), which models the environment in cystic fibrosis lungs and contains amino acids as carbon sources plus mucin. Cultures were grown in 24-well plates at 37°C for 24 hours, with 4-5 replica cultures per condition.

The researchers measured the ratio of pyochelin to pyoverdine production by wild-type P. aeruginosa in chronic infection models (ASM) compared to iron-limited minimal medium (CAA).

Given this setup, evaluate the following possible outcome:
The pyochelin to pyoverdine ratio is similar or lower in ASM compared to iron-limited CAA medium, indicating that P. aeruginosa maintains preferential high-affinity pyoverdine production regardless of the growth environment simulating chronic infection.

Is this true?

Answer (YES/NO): NO